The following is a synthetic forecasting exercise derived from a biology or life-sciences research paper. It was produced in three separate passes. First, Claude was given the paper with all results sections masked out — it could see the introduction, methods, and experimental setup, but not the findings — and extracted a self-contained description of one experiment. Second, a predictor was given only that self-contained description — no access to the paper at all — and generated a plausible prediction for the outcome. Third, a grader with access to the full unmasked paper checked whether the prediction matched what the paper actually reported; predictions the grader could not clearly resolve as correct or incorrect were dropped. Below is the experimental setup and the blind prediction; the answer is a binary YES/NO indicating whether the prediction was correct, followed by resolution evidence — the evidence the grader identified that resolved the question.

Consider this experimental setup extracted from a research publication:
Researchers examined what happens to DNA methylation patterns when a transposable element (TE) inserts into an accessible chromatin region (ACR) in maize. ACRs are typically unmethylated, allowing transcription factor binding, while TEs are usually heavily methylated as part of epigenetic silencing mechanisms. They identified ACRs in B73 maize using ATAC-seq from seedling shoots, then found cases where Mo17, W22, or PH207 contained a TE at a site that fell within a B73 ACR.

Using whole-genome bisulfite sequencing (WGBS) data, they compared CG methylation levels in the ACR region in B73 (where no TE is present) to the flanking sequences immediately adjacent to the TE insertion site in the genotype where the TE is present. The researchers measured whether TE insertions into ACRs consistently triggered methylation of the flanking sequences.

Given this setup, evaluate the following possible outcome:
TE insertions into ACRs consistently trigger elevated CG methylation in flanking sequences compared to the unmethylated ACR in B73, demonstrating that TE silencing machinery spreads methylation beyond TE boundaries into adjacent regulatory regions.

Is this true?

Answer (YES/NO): NO